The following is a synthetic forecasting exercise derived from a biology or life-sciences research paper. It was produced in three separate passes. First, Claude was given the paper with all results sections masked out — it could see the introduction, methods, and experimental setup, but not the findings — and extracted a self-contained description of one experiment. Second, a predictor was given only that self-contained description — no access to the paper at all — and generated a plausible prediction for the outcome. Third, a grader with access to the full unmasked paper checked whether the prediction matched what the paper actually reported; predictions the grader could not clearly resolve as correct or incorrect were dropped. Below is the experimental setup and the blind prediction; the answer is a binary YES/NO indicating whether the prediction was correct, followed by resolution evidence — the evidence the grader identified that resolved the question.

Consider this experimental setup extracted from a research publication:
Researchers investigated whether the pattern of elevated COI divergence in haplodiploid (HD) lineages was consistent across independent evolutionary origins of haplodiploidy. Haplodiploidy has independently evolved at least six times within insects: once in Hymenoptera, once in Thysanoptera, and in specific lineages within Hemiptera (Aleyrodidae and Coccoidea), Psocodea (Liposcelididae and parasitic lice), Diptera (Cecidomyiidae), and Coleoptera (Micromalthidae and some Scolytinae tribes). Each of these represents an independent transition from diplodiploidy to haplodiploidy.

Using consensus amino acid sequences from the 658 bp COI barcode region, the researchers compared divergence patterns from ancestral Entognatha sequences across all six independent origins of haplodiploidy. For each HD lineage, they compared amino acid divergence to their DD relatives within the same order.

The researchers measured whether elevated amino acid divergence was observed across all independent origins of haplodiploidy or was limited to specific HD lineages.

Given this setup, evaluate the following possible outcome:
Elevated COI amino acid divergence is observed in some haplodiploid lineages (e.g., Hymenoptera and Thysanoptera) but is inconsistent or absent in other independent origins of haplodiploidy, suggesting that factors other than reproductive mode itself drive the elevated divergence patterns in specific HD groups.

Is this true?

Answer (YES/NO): NO